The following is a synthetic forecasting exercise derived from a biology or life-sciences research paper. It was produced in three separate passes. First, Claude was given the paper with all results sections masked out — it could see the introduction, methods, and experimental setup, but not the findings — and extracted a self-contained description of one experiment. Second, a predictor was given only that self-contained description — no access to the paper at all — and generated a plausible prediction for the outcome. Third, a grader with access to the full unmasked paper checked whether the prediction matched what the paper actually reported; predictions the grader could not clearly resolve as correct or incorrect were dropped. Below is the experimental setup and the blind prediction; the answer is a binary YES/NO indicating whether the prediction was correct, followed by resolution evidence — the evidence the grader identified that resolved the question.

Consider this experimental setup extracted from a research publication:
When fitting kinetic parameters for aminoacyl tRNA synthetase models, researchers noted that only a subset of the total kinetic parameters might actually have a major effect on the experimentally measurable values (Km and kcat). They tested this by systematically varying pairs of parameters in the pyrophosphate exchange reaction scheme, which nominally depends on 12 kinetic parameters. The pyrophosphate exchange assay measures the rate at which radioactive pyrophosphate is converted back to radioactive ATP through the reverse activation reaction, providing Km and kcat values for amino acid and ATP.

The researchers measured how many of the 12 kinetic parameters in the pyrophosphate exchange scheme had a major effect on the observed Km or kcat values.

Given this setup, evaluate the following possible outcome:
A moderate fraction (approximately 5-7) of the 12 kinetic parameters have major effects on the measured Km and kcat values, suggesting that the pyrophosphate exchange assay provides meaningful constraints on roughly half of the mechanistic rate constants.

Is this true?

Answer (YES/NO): NO